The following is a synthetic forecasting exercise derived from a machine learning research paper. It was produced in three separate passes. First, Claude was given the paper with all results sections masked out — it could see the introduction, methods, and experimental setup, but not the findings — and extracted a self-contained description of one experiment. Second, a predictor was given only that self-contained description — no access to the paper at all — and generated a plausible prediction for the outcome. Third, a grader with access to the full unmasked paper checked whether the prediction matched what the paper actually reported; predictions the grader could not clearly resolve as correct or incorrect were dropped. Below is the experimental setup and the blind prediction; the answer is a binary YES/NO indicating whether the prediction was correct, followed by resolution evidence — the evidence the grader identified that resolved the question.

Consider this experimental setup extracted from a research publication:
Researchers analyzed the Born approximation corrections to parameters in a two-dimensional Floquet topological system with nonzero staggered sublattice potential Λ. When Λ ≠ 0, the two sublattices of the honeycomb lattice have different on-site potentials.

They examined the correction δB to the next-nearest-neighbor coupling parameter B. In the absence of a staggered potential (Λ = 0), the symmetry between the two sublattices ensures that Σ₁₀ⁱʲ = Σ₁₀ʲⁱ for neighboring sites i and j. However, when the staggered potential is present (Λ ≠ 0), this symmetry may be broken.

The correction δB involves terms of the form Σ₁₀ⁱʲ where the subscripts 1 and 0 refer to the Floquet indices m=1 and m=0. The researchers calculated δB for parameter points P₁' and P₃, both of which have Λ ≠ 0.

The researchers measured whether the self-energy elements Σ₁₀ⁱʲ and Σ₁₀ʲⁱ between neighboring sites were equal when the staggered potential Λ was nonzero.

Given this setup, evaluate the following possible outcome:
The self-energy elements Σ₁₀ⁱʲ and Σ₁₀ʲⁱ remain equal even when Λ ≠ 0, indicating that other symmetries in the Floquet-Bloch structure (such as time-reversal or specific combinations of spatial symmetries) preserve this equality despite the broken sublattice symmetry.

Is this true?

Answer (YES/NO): NO